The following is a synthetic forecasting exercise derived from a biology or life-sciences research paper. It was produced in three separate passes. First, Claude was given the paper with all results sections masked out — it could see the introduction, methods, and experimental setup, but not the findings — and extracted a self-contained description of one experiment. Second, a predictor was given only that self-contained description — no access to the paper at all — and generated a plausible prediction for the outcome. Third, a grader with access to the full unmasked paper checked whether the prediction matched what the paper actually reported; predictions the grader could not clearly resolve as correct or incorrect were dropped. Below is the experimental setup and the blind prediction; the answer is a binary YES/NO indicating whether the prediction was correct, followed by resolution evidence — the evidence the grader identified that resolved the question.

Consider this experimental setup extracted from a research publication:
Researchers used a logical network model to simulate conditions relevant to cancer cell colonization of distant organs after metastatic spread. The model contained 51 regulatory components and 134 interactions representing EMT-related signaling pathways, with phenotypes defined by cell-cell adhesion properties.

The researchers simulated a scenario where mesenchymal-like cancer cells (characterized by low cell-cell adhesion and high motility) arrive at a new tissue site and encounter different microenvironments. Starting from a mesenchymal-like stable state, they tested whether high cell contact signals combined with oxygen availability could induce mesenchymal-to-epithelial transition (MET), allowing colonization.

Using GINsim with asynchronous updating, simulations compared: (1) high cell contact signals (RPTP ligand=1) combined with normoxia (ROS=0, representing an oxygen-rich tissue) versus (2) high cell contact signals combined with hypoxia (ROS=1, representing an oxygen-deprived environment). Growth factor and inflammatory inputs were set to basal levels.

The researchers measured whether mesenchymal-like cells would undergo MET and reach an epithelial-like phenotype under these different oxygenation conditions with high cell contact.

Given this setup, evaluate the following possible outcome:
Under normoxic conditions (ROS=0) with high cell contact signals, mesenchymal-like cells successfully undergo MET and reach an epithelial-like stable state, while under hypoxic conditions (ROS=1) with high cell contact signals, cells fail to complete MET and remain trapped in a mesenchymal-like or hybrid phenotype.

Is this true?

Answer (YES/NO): YES